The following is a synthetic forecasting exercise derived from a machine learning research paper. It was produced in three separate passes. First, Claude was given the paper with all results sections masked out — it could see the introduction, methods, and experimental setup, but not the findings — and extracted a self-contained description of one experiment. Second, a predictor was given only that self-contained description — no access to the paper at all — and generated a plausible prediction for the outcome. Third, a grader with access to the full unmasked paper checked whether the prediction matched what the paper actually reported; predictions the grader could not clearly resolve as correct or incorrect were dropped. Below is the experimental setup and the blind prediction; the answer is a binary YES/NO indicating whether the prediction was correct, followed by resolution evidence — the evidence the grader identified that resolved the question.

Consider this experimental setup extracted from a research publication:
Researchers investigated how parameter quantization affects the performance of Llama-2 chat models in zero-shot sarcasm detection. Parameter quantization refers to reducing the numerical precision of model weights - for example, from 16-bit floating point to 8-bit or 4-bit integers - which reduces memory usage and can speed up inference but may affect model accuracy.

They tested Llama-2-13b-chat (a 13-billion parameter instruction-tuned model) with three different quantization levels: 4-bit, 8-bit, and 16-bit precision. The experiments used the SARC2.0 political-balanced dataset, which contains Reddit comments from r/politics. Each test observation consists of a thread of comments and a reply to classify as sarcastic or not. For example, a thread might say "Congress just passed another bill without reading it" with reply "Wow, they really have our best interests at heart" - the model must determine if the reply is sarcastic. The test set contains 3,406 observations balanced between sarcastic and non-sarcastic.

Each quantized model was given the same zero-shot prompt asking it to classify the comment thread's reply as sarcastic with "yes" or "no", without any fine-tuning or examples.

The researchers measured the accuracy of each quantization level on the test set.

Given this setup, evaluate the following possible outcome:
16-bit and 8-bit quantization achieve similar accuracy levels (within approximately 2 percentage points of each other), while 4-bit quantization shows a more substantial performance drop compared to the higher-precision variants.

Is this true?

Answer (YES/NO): NO